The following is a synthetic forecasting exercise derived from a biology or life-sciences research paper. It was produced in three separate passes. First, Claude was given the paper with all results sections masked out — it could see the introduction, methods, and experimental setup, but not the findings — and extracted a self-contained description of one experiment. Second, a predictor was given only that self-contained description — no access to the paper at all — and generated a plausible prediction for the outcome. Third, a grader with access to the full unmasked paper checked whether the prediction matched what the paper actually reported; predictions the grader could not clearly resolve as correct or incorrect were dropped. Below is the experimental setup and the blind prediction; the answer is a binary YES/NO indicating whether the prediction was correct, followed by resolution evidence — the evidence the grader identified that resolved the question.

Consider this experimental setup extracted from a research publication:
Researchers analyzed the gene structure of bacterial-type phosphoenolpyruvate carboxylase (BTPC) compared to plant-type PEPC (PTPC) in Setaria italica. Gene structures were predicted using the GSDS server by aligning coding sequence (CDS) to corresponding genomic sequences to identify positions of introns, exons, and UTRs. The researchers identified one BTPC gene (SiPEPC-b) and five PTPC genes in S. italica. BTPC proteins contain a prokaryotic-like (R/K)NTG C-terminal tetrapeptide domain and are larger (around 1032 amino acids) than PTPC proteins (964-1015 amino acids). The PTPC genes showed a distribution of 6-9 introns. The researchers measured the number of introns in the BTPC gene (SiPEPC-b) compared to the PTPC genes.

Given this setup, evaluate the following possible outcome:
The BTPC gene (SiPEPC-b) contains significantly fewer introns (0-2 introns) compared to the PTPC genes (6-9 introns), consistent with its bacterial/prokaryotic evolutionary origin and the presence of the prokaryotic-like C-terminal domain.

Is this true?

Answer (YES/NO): NO